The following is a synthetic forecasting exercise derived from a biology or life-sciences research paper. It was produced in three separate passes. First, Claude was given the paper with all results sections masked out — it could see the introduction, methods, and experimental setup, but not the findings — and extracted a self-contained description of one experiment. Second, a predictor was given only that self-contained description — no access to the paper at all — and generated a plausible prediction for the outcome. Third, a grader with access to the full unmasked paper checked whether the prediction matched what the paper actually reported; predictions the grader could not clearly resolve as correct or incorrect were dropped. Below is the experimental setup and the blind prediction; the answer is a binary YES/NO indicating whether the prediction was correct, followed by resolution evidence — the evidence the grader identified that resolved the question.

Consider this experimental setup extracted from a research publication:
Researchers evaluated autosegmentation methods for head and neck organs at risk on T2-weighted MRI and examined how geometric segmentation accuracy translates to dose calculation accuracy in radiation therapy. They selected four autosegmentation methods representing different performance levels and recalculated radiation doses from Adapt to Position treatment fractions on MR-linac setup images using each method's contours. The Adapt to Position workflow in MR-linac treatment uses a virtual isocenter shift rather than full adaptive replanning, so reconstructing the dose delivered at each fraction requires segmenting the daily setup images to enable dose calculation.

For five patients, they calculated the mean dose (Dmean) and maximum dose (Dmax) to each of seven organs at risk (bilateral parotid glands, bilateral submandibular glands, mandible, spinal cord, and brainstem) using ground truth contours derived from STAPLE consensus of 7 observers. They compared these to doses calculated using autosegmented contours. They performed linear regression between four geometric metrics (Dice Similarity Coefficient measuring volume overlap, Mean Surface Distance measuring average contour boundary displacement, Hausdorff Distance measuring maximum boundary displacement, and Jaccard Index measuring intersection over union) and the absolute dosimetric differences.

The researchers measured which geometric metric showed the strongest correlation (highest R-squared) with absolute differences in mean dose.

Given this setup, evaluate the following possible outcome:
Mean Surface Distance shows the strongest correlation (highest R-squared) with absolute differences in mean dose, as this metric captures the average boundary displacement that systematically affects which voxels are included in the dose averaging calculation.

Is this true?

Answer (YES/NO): NO